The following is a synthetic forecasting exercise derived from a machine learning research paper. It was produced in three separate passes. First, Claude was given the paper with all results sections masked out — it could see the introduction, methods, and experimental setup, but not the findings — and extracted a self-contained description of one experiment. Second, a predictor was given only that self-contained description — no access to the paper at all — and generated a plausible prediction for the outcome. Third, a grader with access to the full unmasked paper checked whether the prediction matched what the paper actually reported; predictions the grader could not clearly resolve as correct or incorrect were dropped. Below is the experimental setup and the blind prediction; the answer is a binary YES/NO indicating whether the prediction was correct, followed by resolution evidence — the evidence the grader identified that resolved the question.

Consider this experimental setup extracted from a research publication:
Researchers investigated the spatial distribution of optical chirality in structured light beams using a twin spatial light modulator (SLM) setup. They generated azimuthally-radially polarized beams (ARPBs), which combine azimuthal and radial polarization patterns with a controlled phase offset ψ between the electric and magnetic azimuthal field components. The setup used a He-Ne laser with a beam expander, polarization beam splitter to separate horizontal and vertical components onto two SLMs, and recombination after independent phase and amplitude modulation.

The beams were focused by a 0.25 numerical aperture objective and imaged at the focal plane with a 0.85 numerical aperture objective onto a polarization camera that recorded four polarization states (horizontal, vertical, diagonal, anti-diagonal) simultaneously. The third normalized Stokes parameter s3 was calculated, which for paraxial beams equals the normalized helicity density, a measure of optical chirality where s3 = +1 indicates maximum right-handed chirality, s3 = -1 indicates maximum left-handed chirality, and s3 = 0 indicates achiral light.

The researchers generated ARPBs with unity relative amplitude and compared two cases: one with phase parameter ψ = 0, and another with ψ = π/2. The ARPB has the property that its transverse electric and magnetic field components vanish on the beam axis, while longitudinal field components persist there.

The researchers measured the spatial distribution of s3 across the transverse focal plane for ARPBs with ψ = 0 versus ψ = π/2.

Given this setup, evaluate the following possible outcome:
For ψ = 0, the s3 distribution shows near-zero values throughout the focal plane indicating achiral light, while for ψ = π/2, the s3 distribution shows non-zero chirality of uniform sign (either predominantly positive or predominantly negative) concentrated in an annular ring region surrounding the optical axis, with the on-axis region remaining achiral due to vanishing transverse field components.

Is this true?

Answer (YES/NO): YES